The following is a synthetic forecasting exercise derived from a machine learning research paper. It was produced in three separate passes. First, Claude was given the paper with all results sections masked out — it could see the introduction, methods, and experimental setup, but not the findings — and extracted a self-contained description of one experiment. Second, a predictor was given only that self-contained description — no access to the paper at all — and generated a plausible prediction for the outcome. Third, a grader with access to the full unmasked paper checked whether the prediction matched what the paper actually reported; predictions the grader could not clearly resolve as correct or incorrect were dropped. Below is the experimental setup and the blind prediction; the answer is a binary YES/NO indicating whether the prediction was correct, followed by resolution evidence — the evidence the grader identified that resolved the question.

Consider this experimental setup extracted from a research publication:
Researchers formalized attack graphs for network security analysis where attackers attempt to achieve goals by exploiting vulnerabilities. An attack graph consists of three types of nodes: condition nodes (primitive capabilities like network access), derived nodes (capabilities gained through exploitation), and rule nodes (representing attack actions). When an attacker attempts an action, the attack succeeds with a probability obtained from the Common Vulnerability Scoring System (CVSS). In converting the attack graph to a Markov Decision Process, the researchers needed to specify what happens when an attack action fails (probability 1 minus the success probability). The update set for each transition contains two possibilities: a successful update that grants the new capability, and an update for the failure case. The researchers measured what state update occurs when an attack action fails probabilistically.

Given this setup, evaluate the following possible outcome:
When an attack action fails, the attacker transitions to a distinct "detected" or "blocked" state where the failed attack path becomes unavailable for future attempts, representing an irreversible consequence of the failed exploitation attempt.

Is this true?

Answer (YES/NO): NO